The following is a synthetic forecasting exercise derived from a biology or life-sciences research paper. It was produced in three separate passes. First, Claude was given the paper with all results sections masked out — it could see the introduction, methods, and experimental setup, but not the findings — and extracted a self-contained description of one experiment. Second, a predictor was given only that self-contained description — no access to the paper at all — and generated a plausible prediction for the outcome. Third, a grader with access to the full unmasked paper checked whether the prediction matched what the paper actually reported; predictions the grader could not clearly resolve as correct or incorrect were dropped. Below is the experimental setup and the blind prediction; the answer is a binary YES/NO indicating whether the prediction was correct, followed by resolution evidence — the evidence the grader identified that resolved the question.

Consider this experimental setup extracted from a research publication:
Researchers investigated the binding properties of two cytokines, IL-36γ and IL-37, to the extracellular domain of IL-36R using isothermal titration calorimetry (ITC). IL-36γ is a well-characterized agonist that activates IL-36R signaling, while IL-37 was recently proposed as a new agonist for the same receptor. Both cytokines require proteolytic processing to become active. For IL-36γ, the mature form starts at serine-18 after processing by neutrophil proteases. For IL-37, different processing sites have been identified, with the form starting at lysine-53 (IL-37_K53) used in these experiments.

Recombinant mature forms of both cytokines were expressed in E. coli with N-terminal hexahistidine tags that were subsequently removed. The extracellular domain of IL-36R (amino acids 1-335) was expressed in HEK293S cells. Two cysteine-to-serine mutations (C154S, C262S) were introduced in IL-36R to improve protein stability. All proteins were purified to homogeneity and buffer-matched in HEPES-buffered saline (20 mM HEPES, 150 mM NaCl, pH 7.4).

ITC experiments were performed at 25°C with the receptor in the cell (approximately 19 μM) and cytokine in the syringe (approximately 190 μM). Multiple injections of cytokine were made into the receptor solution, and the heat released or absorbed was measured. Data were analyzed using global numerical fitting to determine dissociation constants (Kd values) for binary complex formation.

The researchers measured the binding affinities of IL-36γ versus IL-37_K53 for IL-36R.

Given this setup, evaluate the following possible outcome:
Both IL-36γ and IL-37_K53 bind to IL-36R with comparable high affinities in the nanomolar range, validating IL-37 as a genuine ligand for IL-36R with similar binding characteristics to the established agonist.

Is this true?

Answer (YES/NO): NO